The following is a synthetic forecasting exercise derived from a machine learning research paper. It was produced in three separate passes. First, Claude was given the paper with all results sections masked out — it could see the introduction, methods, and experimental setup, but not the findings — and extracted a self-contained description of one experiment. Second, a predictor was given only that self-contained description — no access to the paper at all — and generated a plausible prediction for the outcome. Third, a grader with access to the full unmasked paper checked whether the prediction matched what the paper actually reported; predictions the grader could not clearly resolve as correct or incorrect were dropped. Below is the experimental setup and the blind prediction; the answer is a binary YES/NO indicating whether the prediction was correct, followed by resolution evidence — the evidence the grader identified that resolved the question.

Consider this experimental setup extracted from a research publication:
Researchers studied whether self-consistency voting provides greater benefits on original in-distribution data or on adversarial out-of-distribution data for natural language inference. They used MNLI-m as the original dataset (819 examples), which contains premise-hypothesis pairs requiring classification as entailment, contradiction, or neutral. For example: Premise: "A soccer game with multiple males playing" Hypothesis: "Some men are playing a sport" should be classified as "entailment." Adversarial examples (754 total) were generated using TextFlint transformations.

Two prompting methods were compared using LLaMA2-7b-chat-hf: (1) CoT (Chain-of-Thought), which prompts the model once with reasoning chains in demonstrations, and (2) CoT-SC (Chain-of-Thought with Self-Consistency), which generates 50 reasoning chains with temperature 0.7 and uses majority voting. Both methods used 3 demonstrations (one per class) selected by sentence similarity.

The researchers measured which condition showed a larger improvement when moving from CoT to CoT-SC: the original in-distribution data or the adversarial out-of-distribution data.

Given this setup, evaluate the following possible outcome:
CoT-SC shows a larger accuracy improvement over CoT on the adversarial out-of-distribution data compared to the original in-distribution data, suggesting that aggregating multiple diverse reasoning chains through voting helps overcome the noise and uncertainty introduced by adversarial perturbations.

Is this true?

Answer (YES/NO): NO